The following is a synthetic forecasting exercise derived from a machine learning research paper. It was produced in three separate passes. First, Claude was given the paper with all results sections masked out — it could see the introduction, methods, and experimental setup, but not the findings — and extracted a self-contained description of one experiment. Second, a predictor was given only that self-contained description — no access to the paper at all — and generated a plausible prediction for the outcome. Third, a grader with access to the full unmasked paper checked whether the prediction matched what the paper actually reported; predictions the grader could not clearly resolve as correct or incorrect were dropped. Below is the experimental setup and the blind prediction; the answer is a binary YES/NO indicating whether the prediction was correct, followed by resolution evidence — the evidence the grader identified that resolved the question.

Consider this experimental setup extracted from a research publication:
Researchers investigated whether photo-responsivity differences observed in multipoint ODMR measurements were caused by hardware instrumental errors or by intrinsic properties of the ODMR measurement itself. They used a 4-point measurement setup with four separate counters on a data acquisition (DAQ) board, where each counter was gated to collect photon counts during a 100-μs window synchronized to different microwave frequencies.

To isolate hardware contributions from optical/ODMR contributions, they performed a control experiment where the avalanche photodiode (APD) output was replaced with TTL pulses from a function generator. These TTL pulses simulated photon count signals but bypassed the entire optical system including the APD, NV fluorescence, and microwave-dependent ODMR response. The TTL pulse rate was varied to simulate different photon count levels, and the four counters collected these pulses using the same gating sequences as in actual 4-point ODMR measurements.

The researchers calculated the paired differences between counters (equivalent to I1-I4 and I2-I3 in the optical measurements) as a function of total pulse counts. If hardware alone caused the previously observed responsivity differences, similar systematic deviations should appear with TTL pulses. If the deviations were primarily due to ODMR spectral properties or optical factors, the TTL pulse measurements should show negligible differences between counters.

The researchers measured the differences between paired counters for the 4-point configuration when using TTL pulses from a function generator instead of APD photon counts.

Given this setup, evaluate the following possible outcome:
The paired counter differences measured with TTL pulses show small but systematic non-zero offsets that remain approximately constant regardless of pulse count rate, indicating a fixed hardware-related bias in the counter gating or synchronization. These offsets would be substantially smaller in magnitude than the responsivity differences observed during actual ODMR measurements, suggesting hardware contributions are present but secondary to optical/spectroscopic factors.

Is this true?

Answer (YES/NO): YES